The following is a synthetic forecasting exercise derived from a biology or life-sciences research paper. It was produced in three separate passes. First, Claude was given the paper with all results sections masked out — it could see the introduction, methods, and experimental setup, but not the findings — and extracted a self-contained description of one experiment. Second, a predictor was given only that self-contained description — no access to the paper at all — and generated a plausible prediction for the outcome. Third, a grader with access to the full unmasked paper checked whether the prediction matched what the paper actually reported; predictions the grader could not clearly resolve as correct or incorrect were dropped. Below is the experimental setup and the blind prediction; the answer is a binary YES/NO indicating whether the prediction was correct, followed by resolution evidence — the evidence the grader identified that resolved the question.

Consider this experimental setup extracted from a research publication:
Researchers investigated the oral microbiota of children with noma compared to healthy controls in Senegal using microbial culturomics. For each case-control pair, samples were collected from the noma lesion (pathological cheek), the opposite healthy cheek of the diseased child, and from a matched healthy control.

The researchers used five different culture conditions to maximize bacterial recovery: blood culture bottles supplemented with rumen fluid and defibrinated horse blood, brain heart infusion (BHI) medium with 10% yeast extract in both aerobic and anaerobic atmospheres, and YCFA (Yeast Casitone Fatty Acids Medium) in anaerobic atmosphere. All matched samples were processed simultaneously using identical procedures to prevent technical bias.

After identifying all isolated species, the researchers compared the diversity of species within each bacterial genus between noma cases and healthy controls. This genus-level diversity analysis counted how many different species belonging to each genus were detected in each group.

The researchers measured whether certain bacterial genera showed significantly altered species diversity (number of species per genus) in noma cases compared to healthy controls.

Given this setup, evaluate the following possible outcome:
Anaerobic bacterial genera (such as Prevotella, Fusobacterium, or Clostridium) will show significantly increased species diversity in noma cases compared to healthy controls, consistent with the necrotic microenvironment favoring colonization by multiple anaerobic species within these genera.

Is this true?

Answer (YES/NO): NO